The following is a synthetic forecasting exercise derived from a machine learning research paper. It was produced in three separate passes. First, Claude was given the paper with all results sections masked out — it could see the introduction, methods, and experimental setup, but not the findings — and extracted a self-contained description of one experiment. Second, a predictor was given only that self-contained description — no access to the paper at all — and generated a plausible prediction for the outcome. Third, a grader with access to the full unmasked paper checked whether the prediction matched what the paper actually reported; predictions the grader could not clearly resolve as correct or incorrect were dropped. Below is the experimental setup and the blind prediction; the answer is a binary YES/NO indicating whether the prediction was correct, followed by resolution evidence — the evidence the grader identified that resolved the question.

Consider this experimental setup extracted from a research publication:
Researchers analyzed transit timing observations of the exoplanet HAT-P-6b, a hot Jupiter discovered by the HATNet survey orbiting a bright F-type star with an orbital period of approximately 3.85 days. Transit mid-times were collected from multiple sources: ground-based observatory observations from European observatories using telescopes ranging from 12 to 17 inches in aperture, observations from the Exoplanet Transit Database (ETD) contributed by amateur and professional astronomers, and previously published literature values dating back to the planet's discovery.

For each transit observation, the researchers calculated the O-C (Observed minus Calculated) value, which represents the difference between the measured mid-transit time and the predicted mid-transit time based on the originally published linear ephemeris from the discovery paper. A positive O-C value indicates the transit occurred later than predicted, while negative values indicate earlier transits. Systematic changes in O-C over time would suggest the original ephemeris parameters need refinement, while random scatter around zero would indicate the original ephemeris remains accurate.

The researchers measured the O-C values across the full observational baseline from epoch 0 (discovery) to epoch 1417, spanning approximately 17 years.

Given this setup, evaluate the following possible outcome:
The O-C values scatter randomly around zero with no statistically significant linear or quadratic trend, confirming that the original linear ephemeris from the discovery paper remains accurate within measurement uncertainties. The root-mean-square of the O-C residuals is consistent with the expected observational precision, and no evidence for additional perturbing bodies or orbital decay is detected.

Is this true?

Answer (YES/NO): NO